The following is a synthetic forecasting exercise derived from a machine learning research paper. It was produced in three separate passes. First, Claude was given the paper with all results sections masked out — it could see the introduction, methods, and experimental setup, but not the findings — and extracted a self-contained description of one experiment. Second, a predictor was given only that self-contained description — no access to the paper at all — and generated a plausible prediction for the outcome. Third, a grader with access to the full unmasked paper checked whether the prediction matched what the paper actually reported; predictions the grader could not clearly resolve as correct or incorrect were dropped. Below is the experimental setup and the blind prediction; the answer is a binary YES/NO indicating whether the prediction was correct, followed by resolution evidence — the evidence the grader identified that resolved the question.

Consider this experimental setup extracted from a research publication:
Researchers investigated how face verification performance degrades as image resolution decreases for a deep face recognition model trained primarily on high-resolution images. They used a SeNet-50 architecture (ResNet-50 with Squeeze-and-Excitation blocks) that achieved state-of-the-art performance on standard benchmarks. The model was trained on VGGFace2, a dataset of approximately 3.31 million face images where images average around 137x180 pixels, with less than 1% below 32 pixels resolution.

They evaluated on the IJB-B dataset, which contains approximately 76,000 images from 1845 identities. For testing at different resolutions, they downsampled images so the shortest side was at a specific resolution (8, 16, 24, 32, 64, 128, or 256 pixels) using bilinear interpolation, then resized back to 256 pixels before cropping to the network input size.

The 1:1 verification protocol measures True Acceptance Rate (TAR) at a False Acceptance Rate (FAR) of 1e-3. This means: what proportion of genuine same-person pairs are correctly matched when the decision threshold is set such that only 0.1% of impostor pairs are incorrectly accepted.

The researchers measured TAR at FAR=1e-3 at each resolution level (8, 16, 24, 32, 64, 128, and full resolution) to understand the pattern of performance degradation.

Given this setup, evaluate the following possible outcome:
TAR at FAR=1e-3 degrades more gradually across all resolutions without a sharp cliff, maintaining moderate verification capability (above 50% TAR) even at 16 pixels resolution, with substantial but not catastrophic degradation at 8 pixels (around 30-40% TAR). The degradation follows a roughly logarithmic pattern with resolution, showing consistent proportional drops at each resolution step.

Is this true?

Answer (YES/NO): NO